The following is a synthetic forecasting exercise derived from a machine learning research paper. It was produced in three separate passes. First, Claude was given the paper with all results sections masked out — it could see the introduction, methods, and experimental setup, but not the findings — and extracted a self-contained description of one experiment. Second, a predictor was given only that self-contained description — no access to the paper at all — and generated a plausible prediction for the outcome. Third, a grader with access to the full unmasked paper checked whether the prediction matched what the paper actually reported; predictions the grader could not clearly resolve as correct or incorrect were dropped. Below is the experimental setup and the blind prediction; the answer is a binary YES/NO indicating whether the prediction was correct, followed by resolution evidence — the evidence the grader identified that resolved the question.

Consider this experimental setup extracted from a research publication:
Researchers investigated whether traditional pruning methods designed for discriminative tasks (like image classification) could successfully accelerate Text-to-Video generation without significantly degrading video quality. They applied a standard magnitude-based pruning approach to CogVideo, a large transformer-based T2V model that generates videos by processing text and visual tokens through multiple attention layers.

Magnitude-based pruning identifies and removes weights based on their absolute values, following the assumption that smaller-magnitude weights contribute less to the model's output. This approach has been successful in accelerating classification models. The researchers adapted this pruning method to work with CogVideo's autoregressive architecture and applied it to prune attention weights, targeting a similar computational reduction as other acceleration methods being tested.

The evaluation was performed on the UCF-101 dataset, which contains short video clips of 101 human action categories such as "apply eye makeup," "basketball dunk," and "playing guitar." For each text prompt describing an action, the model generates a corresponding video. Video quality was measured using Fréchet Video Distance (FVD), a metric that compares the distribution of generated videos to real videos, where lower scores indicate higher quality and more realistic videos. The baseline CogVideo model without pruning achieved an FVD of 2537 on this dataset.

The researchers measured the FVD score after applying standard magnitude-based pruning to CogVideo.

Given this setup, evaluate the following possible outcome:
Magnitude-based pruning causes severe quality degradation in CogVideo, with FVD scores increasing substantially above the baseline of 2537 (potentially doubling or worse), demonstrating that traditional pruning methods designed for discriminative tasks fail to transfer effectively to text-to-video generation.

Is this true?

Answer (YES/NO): NO